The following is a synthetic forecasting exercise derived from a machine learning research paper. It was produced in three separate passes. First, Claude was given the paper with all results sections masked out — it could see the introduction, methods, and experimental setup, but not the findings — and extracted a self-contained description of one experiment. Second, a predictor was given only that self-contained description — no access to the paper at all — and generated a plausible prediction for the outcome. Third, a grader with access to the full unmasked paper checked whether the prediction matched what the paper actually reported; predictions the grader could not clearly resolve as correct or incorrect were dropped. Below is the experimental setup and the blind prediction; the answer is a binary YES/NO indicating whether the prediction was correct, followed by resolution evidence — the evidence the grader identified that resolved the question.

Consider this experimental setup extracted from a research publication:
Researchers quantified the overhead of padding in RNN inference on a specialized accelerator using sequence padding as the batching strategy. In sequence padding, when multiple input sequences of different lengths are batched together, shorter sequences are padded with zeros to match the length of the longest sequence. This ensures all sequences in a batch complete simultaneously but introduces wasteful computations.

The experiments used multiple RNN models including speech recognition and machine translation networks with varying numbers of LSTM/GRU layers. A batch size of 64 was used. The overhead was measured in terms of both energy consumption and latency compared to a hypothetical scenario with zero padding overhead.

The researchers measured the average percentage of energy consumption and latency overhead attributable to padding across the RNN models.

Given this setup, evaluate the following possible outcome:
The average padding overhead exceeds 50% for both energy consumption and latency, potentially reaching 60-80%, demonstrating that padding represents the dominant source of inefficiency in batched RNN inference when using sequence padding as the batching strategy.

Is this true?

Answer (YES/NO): NO